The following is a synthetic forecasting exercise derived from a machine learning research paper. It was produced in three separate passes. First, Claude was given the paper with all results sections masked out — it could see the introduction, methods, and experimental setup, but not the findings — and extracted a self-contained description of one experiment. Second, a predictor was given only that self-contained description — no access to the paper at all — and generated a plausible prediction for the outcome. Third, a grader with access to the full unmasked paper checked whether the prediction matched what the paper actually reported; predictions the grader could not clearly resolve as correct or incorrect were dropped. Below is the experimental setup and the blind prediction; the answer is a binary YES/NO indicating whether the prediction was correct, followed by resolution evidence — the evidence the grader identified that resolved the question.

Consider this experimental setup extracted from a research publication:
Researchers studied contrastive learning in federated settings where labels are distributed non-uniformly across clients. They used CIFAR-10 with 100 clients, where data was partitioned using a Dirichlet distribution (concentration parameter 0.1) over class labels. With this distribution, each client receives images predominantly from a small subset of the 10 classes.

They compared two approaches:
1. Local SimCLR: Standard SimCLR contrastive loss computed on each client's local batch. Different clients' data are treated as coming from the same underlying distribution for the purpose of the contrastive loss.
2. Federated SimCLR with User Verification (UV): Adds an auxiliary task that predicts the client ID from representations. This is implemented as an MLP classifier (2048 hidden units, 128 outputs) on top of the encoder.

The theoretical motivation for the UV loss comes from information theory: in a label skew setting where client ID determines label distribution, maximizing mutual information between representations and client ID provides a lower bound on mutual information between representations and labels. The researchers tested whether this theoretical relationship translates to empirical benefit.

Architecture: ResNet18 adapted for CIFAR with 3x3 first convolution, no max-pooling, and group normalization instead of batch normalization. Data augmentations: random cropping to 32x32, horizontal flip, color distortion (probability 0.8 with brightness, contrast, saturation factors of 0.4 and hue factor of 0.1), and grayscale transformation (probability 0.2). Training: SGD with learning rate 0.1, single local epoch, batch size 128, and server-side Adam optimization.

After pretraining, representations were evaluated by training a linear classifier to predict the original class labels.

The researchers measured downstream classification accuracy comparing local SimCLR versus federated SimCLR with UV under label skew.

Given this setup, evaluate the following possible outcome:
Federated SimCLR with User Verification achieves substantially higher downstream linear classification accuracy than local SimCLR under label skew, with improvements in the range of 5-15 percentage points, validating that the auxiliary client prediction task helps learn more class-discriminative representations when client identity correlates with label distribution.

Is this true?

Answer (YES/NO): YES